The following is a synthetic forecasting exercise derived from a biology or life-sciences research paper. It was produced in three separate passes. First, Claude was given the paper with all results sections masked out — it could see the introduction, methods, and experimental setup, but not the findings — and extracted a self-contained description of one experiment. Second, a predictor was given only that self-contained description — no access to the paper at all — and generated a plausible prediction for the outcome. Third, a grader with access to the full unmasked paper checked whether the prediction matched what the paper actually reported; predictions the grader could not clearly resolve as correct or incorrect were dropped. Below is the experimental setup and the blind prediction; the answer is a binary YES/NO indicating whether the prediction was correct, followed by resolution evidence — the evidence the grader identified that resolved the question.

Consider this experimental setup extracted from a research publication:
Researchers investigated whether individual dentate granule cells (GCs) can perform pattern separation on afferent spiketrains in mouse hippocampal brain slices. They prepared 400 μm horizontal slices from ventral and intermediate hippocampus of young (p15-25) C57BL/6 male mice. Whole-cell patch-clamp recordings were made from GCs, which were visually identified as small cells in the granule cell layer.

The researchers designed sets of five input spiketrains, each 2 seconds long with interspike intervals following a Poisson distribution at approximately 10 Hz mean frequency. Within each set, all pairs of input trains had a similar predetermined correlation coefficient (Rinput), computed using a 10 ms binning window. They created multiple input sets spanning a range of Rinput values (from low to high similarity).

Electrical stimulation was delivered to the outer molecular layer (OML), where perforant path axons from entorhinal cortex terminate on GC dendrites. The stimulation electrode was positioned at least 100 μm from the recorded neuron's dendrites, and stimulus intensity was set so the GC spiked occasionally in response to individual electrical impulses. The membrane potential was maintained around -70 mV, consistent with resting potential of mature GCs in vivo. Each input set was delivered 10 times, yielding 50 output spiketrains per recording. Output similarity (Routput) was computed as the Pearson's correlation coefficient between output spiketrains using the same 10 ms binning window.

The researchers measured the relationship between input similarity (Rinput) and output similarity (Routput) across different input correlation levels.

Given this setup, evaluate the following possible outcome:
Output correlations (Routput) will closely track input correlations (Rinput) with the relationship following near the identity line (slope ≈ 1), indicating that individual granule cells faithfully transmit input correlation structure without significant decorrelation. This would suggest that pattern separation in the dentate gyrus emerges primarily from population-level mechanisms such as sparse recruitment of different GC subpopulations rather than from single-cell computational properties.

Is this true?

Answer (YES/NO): NO